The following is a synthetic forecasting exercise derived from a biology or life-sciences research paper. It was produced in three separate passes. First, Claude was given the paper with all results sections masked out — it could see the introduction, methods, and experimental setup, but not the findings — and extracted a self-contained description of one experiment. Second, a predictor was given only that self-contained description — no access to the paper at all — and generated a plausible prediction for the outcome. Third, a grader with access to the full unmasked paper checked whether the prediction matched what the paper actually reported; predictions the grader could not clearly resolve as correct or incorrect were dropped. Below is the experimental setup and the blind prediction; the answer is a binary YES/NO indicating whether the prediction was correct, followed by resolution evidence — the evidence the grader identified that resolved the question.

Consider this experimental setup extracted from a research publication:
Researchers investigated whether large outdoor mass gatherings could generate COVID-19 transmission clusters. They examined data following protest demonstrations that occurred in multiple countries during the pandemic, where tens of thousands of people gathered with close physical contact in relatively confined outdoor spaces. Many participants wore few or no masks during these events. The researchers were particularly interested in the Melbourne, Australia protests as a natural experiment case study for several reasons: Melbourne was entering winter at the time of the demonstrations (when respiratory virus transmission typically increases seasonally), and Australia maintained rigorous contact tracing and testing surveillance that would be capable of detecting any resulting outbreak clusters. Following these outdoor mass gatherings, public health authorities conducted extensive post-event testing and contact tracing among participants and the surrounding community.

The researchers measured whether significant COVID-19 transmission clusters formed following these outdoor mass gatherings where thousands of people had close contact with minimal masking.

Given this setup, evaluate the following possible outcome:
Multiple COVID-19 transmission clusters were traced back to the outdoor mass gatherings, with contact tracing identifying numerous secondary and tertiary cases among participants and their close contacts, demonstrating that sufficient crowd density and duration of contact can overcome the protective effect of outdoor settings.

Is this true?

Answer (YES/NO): NO